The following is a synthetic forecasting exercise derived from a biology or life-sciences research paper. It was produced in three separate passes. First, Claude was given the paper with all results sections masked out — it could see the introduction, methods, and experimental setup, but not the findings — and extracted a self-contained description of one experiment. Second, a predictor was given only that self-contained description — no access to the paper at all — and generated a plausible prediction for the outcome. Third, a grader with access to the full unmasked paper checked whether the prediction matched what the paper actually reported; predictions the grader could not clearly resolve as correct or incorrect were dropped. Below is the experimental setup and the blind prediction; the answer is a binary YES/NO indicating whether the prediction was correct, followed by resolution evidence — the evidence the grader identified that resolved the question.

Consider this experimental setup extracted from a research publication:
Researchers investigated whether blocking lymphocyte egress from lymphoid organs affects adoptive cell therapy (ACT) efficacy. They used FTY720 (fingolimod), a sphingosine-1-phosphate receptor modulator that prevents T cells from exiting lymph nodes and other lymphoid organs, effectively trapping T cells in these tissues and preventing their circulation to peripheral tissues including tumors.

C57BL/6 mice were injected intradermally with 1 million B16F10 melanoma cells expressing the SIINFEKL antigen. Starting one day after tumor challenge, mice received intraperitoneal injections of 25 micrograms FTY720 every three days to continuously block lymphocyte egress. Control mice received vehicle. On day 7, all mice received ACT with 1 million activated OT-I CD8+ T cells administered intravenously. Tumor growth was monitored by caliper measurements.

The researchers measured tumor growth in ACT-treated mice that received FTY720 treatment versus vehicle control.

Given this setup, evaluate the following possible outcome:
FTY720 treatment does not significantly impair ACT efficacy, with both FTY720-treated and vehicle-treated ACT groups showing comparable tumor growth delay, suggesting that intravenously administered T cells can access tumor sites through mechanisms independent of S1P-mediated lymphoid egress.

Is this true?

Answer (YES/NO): NO